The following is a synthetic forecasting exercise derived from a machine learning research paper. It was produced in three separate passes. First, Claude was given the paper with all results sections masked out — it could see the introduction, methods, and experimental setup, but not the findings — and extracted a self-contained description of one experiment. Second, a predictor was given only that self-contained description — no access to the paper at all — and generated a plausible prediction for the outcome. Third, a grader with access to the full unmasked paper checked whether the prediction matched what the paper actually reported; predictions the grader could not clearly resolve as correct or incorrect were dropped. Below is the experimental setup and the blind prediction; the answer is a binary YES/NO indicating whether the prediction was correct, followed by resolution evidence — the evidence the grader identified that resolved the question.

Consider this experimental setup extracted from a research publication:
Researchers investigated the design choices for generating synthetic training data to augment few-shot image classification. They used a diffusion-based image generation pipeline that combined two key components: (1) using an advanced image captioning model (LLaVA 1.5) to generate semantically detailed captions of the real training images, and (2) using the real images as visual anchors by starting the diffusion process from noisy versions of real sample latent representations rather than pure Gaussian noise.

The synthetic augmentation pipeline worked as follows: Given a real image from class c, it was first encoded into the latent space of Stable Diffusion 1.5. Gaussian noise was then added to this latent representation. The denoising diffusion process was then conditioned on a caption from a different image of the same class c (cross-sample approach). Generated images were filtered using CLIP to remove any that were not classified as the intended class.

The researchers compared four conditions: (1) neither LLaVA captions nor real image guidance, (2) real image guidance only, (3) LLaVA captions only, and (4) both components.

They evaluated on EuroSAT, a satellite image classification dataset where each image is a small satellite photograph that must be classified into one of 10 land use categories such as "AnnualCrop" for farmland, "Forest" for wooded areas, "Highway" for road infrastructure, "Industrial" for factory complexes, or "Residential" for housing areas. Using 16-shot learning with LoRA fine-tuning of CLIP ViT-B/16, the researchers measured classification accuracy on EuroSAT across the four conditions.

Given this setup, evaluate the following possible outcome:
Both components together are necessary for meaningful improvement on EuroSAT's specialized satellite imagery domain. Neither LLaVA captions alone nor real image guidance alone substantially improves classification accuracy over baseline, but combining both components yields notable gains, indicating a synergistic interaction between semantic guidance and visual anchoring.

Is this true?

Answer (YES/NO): NO